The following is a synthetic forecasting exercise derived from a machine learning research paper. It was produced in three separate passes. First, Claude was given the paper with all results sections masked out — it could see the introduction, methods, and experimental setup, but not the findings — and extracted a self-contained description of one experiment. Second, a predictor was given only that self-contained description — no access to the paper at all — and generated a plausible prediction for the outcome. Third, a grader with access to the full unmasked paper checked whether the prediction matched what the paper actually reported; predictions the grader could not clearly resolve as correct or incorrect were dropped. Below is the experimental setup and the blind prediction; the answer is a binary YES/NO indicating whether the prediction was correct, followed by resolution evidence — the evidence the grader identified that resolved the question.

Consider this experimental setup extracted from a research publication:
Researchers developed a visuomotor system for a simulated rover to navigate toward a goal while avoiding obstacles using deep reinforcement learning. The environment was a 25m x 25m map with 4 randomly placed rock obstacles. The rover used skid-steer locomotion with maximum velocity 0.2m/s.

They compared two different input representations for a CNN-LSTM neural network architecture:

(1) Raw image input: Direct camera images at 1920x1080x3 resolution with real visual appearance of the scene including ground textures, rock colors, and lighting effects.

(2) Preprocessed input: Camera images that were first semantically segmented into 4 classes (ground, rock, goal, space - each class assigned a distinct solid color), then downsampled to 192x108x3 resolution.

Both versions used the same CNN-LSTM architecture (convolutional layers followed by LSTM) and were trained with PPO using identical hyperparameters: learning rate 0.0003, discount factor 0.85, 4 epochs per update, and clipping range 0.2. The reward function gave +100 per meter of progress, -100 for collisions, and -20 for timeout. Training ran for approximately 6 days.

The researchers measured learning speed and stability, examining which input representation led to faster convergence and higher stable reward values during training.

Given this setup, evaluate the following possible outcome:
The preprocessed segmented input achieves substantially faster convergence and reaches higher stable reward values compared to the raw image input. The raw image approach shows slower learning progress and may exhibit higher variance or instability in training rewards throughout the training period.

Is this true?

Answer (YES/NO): YES